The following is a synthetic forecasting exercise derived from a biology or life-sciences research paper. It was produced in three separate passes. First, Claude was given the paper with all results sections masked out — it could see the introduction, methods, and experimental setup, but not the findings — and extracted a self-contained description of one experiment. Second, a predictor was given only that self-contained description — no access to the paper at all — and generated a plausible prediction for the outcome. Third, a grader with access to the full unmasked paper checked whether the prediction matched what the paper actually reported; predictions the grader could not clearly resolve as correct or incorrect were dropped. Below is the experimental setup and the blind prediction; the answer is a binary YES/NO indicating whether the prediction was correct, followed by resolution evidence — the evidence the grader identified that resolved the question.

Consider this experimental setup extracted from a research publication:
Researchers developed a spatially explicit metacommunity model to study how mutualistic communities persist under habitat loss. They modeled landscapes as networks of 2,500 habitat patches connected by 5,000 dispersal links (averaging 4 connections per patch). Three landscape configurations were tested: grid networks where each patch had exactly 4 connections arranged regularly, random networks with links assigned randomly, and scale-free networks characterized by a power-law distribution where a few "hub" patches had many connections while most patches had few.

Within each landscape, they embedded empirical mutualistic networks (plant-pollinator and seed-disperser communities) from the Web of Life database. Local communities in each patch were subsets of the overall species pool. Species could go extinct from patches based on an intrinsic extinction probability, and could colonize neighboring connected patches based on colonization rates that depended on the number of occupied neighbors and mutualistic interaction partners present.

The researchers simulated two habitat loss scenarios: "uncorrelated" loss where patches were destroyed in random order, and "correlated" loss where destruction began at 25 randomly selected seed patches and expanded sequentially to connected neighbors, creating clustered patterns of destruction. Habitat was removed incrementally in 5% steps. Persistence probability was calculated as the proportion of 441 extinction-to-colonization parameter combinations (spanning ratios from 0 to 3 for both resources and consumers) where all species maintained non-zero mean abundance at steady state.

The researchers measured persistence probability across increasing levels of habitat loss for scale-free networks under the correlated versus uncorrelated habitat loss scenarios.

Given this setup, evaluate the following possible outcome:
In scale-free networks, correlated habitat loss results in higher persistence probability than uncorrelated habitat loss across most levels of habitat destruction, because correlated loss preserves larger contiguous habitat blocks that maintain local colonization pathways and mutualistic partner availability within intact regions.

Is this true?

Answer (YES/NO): NO